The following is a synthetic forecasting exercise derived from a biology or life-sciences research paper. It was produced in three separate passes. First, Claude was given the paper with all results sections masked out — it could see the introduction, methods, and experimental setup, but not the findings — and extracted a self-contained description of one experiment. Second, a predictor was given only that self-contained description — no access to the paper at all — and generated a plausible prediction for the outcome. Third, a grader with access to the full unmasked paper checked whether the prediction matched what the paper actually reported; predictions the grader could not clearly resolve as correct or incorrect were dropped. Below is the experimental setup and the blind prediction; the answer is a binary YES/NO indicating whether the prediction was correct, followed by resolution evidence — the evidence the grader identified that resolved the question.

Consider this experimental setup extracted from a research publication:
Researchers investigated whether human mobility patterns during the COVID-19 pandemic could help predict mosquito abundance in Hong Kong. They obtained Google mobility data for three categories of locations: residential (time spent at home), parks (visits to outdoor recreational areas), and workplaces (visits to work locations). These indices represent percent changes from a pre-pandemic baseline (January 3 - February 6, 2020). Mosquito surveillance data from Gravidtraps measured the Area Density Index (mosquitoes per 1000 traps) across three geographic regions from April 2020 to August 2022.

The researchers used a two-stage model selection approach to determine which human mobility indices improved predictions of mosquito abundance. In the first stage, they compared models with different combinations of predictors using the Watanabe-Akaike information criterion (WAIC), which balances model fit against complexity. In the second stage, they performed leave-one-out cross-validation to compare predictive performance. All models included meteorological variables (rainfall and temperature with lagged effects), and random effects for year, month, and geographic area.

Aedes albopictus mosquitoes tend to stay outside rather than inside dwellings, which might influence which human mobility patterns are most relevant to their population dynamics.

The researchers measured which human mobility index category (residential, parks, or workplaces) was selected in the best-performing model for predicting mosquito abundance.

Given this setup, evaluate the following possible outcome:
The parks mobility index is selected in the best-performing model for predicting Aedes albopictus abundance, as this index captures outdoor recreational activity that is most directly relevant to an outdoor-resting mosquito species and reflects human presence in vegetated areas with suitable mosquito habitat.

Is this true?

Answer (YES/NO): NO